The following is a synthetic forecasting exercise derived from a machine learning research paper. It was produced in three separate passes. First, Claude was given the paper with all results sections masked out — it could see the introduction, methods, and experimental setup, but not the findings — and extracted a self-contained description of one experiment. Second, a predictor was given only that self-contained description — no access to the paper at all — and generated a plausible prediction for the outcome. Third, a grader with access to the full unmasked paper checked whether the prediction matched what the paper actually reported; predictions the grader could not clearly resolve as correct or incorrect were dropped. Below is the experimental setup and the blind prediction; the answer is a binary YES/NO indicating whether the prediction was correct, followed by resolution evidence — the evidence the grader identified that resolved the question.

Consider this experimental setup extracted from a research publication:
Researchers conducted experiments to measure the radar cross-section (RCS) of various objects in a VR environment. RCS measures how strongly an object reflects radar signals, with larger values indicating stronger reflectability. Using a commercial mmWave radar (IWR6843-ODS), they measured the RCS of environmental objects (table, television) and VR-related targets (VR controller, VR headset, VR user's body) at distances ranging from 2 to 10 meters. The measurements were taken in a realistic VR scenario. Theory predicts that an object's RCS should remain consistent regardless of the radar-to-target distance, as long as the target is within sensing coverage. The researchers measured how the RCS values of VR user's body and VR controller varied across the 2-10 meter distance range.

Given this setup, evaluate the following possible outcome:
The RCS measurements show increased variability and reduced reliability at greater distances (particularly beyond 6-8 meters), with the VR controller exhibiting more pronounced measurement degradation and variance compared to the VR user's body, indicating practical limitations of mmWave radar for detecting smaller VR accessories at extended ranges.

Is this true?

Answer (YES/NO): NO